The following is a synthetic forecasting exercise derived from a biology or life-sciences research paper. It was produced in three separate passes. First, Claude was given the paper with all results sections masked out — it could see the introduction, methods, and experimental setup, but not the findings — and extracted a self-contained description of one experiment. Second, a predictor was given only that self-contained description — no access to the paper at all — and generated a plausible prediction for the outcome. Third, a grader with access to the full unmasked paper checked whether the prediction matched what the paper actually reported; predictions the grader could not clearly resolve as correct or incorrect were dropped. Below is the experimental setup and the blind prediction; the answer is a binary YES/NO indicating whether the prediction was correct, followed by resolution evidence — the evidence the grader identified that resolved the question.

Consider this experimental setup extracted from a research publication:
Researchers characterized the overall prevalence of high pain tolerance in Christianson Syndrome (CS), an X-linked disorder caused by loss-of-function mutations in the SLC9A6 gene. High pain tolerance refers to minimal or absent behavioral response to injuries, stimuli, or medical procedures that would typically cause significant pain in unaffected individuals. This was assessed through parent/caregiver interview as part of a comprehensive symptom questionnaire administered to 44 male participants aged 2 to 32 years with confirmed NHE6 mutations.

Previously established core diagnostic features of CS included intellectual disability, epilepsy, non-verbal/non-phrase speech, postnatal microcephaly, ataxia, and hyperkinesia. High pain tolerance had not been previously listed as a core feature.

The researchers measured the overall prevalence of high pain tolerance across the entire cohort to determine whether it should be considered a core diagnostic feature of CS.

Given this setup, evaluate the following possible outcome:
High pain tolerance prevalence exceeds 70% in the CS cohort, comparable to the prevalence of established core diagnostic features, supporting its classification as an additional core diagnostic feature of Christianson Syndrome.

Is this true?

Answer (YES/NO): YES